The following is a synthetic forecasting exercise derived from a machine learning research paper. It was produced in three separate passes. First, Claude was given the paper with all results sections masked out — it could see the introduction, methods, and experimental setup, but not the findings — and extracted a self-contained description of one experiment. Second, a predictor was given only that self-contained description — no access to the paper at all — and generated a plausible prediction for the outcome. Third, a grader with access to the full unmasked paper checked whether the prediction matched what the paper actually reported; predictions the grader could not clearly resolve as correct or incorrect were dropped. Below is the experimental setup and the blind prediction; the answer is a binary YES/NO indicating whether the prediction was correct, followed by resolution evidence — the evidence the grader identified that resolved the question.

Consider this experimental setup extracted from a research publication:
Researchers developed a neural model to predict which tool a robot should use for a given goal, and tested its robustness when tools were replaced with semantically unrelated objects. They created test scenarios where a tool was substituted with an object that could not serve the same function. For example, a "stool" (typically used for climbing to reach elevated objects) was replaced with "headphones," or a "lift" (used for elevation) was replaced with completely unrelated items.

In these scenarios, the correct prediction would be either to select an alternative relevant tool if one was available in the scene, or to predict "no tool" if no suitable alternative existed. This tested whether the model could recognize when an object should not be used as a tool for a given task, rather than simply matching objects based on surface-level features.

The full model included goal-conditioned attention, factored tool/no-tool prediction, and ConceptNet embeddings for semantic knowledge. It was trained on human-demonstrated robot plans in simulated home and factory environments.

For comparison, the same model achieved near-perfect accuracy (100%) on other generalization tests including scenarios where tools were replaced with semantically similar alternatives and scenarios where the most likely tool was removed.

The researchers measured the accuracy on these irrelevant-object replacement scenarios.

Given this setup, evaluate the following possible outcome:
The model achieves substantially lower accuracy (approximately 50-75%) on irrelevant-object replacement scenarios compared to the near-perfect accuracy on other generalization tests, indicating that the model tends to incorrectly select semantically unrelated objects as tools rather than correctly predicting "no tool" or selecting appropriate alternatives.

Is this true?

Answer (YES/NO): YES